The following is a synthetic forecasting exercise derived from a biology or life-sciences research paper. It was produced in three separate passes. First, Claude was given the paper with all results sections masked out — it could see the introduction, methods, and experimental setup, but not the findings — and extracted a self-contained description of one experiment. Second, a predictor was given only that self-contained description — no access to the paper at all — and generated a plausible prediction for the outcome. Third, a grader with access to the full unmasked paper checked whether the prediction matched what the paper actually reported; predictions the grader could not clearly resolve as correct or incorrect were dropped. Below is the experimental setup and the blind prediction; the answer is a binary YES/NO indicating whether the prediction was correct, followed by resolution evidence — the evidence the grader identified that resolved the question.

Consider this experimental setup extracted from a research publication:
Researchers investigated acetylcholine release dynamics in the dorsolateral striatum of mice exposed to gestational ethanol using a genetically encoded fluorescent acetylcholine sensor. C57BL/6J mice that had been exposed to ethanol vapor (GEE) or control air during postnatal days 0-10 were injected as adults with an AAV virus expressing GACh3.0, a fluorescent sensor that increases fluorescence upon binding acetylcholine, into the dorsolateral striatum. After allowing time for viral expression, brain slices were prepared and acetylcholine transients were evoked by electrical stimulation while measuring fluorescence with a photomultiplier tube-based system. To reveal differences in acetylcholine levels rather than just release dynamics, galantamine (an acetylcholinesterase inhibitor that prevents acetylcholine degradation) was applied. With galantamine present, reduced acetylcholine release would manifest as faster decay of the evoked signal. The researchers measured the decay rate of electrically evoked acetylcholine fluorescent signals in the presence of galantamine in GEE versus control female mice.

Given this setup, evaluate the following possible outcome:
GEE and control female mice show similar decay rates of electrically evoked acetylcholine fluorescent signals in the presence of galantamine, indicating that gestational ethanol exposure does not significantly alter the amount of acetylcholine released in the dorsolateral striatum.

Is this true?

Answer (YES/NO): NO